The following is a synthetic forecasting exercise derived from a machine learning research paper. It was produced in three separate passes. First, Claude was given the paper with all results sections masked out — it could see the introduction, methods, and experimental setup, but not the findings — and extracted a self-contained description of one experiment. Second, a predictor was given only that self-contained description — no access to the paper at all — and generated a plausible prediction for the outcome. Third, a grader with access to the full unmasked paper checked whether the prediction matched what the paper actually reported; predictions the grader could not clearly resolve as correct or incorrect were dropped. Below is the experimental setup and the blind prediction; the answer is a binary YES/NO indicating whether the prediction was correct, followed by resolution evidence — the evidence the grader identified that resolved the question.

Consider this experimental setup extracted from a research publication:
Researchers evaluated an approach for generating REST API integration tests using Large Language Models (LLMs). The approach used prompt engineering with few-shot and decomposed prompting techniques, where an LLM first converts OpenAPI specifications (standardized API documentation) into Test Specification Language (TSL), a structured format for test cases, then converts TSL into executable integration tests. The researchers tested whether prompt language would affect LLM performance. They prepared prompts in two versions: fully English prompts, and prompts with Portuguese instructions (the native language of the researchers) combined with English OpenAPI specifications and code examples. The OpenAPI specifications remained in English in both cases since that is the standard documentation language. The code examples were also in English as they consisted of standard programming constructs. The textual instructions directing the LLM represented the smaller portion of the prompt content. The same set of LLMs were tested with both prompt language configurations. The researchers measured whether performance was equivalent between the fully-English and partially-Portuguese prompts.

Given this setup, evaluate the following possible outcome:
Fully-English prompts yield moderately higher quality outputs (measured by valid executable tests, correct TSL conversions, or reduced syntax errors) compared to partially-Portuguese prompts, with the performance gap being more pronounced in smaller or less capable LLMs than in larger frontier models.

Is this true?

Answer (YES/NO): NO